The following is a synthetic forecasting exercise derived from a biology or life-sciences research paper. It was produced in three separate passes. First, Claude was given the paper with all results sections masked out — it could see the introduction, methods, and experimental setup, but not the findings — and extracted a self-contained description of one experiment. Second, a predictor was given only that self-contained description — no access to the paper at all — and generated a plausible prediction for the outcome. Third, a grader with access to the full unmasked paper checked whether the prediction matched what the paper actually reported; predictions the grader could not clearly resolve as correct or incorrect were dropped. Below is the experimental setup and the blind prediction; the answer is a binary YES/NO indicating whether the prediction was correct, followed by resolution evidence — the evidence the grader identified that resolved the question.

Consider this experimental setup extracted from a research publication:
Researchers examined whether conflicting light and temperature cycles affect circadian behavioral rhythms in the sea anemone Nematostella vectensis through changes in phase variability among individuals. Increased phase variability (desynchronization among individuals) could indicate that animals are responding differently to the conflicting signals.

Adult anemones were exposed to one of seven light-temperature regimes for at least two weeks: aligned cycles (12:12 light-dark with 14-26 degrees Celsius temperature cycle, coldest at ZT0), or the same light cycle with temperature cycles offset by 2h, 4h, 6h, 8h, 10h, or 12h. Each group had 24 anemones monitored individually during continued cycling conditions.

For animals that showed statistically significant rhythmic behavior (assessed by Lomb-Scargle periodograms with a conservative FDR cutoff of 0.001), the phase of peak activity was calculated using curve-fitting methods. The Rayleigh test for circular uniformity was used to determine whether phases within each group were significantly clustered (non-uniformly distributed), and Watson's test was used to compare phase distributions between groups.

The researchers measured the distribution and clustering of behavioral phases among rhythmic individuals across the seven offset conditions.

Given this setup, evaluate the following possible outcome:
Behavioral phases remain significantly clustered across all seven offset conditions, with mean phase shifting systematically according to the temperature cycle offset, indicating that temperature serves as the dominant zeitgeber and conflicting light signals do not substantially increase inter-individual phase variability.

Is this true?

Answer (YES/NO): NO